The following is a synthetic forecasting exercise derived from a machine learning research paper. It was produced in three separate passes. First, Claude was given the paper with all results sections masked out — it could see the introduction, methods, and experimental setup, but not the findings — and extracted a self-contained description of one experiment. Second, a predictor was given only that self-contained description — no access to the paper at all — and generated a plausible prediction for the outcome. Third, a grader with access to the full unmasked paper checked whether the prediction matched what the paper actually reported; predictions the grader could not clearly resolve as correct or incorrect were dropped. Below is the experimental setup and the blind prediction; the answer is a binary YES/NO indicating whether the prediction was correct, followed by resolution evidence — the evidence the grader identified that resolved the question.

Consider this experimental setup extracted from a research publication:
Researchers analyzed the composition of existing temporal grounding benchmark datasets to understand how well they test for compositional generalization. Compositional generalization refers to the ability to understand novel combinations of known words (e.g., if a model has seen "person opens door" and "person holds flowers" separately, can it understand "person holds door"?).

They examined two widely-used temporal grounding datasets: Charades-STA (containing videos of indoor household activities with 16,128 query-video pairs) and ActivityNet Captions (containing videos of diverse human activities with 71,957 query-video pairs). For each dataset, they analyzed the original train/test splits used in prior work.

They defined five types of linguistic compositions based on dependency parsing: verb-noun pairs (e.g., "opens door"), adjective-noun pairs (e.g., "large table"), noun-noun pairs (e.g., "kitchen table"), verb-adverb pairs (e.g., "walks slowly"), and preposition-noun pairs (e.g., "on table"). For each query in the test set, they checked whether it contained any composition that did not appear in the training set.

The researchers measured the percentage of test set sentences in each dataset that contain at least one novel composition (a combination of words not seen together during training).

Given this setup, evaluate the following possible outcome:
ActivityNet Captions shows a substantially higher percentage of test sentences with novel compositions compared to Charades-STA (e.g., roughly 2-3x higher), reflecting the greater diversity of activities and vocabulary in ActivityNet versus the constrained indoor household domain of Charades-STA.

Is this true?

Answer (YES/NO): NO